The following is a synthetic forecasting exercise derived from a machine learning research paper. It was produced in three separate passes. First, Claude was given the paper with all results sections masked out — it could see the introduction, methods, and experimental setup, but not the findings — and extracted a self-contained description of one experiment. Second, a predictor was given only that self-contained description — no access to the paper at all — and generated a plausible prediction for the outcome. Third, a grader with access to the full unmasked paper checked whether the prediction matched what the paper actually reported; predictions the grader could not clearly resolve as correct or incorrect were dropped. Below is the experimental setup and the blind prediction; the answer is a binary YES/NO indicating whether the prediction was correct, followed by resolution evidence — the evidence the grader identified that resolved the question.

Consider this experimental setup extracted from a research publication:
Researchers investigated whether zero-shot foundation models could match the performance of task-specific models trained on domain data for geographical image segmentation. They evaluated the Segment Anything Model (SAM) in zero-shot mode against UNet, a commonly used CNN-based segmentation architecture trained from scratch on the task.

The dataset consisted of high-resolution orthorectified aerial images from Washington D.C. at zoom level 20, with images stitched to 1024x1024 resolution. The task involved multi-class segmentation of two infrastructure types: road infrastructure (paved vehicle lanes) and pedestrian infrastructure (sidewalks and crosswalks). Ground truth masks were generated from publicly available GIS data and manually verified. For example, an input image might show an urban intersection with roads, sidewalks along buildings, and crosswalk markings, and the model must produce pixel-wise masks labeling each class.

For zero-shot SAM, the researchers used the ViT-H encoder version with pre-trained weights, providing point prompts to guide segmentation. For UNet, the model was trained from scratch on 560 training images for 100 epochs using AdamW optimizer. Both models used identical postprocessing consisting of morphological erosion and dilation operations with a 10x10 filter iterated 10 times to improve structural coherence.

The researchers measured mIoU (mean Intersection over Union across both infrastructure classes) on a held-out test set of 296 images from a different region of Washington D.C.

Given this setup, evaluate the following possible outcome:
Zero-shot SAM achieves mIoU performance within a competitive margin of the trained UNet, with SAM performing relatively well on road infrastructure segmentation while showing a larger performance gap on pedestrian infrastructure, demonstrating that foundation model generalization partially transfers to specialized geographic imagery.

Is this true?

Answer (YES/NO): NO